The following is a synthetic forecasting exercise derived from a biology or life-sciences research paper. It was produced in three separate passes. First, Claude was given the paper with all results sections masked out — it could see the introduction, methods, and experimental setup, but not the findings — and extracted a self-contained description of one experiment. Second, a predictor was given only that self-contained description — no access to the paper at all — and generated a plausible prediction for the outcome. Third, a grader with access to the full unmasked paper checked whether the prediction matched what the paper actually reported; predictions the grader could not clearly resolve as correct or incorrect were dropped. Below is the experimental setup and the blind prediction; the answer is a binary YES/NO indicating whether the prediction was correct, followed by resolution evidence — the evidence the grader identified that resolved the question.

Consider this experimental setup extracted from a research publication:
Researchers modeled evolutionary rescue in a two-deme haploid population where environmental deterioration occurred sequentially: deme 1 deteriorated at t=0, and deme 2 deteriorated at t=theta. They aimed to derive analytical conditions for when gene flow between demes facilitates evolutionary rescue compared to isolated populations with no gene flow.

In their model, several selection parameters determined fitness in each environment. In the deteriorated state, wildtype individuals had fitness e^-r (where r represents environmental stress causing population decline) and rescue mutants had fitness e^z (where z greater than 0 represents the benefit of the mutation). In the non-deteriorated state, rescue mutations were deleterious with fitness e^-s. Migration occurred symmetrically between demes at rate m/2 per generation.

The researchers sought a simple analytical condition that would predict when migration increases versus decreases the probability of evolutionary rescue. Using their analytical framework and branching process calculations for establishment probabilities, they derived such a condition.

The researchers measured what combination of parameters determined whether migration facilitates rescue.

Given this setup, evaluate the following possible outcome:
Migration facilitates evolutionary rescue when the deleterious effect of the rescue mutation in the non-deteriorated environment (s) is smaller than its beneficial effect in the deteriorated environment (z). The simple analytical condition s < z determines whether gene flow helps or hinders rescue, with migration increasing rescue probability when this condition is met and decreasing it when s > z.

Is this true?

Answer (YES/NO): NO